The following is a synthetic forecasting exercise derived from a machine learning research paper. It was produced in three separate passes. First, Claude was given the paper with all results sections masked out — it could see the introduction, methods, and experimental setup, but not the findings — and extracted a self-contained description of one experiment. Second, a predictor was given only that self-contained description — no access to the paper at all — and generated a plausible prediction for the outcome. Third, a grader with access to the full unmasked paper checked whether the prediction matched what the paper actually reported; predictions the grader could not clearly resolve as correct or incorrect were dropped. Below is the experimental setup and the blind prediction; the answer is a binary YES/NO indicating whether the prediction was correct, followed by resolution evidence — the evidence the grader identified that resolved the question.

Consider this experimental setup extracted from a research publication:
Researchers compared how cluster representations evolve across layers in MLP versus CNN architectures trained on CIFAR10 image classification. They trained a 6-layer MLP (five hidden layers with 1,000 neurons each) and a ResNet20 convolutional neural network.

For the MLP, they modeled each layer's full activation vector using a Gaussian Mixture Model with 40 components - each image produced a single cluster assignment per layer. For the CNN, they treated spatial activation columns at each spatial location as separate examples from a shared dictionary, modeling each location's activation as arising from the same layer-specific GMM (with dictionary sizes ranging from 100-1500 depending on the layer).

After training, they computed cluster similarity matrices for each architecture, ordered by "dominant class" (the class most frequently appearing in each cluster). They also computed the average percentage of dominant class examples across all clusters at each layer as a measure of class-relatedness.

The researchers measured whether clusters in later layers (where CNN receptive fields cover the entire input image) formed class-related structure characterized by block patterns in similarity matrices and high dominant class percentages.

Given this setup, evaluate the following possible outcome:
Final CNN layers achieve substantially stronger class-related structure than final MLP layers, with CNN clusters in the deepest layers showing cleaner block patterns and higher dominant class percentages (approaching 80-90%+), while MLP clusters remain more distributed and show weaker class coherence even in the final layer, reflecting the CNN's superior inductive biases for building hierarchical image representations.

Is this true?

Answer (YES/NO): NO